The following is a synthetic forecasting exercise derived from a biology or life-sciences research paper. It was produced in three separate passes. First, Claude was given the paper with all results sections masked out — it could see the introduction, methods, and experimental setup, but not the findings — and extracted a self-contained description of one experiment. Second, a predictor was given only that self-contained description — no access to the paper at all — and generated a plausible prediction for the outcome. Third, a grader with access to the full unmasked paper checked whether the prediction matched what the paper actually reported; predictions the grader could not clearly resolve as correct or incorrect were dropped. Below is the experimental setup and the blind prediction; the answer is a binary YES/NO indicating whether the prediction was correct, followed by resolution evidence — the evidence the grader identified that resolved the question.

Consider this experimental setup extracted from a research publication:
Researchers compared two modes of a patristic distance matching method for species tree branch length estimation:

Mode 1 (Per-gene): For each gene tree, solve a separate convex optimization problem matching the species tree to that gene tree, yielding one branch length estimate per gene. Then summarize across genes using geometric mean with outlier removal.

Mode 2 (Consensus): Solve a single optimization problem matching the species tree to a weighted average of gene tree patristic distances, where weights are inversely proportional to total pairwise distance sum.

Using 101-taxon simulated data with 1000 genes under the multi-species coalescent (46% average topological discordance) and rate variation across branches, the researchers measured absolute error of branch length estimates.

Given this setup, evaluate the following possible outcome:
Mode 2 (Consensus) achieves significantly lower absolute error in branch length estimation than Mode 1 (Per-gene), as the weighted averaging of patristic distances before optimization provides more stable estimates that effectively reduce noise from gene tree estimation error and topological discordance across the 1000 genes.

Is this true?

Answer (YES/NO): NO